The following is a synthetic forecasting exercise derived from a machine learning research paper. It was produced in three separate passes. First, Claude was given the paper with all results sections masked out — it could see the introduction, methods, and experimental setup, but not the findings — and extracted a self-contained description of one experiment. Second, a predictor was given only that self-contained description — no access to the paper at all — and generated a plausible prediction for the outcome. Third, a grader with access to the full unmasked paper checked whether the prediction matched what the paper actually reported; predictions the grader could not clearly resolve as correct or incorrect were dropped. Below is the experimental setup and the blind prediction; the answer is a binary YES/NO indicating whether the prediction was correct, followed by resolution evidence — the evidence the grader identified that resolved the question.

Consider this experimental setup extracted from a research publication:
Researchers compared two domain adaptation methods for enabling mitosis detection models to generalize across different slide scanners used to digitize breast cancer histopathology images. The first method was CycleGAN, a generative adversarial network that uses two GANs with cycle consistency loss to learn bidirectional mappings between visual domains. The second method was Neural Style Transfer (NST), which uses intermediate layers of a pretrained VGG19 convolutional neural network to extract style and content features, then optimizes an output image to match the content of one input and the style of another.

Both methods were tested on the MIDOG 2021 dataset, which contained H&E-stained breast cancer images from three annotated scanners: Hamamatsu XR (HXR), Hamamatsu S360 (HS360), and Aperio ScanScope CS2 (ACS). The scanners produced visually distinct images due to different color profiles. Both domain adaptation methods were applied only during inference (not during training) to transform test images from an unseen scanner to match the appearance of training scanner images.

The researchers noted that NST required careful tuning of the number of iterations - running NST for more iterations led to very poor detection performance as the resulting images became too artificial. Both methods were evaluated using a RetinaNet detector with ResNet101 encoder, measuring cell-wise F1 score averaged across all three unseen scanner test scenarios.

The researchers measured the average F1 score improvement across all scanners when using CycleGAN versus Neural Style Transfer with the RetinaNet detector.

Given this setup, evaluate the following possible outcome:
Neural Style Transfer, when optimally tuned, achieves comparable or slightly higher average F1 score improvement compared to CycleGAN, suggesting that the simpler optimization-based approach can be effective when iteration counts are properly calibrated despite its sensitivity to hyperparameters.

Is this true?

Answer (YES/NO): NO